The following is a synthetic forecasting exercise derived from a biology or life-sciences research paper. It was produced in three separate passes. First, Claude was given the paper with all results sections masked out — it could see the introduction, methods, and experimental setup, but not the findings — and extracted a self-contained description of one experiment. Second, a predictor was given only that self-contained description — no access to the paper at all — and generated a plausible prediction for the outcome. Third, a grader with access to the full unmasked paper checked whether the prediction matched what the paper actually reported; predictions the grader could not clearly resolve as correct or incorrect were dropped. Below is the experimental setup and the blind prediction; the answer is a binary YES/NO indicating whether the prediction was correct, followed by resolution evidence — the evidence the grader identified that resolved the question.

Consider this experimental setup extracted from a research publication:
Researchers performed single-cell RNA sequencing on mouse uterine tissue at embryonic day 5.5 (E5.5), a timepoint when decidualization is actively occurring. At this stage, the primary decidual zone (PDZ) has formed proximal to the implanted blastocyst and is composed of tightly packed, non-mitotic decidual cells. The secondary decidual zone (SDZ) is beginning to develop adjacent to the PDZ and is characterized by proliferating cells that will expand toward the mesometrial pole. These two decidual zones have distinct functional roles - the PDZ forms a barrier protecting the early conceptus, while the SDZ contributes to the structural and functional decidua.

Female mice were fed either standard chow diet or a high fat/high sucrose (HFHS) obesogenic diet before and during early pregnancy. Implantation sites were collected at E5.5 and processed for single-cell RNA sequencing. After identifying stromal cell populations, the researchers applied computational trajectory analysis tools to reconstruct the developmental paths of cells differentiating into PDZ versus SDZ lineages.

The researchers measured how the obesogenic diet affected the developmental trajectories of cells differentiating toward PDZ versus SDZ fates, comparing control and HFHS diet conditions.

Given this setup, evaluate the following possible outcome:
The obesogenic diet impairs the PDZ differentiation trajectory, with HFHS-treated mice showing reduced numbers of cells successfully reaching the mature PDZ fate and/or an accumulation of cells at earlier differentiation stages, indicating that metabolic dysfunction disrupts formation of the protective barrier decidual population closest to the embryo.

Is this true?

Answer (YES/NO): YES